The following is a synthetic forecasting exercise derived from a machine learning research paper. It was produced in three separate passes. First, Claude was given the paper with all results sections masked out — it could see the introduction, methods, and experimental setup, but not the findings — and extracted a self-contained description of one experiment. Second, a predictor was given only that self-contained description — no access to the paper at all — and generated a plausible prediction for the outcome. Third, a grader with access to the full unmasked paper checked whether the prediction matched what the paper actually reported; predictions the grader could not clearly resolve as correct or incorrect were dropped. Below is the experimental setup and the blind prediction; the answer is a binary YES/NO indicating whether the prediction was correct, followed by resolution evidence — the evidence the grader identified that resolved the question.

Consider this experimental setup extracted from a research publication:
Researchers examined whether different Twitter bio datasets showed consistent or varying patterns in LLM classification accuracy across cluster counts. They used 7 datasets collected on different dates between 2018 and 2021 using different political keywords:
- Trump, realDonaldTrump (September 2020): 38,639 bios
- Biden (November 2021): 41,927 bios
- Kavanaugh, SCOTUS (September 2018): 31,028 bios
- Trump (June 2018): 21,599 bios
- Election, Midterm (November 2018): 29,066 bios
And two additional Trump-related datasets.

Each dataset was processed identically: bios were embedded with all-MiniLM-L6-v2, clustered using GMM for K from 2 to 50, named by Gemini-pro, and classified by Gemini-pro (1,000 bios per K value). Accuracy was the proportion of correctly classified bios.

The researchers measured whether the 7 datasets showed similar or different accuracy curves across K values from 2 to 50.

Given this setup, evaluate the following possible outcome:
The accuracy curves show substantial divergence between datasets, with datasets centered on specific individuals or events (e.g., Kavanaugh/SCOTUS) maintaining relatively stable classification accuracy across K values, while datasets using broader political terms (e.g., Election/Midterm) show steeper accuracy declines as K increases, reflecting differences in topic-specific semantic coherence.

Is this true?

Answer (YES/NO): NO